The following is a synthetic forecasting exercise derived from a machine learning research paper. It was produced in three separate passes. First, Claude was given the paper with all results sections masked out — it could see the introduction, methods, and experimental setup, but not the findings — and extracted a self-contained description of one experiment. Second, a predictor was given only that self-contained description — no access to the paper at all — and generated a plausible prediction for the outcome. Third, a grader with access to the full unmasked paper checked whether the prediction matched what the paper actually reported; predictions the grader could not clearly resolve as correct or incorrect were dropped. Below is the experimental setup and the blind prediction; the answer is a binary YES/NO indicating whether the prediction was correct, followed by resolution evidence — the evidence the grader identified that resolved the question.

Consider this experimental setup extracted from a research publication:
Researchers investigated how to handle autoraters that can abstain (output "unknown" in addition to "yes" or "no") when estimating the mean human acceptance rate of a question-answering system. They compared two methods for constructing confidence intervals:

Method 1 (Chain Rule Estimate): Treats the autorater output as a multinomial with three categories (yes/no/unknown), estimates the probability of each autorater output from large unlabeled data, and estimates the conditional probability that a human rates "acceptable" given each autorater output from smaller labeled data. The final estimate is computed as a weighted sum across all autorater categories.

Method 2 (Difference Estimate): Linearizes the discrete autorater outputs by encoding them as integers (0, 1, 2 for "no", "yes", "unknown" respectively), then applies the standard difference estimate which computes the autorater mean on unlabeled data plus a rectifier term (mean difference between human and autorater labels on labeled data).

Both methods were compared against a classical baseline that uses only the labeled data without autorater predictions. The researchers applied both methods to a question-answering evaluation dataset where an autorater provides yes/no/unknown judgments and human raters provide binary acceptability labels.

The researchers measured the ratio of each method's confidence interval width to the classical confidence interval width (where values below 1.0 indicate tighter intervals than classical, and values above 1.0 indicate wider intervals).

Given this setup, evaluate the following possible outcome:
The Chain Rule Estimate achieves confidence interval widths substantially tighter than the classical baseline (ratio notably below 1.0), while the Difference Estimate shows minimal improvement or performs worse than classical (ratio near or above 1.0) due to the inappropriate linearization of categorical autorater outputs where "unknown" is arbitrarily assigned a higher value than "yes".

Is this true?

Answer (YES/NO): NO